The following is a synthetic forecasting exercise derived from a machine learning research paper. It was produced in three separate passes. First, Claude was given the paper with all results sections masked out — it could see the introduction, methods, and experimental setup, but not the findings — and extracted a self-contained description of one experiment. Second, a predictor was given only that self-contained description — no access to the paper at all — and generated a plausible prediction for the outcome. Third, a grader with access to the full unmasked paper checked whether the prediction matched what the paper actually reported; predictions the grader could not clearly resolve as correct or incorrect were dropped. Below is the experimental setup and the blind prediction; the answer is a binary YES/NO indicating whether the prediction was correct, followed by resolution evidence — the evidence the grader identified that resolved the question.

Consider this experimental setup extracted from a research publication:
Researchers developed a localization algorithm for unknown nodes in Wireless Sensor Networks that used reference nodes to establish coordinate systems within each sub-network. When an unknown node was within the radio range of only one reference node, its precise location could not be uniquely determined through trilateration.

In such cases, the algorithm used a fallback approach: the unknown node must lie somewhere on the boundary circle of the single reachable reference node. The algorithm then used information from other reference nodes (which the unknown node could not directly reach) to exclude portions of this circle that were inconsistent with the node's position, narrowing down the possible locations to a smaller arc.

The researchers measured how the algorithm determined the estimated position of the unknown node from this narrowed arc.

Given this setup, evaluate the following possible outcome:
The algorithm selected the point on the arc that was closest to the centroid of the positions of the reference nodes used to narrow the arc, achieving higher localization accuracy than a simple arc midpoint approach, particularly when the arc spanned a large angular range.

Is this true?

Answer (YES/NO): NO